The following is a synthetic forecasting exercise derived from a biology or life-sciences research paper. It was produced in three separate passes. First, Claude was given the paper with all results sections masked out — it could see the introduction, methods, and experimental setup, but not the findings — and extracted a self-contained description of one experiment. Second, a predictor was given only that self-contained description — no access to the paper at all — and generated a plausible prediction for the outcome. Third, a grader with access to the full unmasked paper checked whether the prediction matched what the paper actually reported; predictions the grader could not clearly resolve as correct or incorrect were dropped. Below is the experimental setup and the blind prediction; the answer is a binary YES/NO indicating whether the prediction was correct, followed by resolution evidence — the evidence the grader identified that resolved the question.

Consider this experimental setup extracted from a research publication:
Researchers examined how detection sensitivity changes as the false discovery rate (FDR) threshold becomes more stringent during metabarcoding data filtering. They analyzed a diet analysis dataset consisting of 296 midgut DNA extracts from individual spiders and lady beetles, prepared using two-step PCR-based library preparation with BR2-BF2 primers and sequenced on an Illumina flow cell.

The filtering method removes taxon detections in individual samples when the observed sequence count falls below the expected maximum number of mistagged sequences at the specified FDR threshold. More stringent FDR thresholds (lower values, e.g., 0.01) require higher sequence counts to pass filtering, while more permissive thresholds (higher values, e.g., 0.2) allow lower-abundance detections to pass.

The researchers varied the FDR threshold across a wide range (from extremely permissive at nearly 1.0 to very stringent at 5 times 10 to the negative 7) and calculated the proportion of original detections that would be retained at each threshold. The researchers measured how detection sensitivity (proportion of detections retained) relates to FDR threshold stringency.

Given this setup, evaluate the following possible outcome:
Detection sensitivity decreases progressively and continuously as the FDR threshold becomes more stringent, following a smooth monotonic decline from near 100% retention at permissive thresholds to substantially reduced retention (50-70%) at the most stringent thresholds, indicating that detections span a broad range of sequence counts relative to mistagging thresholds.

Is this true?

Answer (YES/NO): NO